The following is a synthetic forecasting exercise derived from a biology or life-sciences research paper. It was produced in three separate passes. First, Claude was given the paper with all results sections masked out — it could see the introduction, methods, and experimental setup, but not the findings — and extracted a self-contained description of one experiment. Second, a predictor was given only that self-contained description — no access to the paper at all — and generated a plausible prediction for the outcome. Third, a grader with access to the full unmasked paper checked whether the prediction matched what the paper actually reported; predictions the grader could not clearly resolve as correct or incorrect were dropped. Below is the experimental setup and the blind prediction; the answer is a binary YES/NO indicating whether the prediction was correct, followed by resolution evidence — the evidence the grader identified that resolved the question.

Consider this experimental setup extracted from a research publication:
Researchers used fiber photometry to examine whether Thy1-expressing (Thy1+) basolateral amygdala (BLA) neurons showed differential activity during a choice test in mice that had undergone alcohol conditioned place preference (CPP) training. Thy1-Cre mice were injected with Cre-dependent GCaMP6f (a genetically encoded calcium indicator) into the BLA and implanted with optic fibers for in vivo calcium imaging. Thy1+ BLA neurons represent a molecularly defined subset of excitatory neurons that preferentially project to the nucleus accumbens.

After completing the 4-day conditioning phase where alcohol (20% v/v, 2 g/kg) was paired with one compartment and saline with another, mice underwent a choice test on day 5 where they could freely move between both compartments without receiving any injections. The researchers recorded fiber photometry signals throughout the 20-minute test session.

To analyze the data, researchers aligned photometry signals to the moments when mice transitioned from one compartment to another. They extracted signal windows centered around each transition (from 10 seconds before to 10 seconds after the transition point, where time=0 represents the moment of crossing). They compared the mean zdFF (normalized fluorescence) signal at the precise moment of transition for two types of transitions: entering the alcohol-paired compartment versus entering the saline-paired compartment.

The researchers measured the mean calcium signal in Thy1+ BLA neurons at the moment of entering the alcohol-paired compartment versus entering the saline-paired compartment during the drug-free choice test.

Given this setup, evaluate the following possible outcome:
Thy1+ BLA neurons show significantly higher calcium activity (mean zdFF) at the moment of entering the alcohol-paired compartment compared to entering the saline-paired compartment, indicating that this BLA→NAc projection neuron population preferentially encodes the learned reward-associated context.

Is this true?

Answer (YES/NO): YES